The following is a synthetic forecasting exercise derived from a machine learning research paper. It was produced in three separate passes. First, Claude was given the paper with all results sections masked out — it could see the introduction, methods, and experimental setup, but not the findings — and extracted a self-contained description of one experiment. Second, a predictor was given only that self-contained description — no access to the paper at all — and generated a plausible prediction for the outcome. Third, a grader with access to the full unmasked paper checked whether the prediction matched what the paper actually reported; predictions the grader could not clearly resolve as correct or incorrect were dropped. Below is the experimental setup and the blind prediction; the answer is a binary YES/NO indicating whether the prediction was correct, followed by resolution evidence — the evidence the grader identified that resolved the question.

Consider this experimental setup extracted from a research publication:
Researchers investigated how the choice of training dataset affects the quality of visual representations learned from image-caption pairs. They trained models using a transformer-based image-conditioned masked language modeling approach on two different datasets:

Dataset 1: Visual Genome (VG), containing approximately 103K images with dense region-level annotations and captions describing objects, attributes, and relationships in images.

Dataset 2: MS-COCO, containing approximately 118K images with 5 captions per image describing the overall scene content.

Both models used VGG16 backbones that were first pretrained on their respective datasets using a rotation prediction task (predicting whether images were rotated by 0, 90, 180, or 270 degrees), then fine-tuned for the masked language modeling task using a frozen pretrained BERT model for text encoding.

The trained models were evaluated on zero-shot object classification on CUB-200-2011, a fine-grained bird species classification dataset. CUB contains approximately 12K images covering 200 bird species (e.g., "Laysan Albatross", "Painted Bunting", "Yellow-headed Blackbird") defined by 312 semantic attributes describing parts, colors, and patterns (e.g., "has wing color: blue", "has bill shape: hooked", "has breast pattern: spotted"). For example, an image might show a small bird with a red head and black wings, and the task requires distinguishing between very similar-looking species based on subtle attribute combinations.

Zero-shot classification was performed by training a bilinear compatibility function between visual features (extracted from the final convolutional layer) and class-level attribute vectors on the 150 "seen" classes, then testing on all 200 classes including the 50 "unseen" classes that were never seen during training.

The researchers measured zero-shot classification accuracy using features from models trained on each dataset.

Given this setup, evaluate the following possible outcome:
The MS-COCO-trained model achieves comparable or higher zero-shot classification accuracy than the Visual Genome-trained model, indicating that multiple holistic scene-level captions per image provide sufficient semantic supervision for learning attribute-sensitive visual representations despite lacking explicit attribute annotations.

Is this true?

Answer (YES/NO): NO